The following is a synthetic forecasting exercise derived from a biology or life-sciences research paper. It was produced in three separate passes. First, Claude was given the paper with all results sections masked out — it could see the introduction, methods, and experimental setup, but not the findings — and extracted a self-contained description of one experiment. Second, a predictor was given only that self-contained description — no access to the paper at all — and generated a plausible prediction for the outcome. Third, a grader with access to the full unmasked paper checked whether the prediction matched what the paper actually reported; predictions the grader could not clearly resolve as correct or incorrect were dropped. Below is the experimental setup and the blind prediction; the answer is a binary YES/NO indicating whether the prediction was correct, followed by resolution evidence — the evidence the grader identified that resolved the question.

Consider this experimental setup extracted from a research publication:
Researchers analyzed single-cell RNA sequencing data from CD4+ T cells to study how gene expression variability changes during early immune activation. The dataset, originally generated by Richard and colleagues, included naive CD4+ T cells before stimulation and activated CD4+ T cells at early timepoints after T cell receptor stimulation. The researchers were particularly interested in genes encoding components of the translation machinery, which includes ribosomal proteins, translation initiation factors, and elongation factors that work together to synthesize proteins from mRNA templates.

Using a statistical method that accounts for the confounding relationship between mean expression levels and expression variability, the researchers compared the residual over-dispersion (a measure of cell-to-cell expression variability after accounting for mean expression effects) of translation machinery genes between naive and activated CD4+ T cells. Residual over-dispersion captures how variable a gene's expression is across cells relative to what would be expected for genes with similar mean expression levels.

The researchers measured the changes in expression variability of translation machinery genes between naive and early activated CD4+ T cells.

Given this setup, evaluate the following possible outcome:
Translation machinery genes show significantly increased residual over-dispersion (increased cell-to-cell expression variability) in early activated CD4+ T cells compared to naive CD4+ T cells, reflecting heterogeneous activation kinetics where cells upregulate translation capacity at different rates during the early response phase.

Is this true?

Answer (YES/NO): NO